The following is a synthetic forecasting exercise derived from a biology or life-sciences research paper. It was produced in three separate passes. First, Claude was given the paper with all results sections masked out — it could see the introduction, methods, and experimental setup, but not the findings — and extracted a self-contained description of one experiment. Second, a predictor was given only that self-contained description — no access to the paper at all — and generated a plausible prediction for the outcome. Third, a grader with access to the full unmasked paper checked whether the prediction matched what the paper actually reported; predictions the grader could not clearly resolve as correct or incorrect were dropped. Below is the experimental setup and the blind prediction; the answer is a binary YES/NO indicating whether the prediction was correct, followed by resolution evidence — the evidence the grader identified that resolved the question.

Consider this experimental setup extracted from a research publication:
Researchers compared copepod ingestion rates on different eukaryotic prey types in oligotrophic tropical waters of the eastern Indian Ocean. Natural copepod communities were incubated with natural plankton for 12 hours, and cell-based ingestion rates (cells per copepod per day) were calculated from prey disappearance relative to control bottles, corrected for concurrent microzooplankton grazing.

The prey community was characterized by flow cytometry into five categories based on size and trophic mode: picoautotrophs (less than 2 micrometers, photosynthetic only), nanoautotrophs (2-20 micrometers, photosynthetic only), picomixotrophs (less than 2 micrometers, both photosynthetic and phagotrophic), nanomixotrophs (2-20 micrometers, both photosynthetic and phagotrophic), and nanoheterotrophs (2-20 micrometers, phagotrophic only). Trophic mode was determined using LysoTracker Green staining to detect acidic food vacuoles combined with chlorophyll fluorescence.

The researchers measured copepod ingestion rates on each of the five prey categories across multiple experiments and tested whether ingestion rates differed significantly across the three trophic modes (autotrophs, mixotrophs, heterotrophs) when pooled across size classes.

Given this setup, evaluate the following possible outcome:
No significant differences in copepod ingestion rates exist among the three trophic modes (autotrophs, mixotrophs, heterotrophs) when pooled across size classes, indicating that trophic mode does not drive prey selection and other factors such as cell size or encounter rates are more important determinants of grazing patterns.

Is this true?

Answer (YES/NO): NO